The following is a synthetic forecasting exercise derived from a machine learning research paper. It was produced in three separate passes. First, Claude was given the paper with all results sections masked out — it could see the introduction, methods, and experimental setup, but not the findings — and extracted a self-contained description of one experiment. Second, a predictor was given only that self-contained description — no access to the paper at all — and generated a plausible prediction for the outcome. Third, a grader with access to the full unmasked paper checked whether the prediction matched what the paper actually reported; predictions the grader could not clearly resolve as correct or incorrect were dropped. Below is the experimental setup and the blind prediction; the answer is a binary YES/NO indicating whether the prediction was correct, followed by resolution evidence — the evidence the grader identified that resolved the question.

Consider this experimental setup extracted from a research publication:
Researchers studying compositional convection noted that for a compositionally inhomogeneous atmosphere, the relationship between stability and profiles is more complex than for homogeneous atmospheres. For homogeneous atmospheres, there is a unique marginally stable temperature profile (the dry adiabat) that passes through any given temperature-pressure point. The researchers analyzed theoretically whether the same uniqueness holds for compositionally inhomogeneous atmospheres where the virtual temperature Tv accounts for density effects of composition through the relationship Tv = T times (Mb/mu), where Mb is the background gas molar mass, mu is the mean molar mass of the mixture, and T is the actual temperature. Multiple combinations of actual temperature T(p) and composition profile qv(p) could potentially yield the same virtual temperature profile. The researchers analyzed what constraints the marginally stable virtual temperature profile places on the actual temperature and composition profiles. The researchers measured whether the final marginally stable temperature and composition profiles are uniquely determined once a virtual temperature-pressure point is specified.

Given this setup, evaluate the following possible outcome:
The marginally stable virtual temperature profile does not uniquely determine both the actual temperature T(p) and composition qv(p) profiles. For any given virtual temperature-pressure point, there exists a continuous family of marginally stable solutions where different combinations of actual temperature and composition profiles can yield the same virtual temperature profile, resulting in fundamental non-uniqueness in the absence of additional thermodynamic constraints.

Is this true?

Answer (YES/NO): YES